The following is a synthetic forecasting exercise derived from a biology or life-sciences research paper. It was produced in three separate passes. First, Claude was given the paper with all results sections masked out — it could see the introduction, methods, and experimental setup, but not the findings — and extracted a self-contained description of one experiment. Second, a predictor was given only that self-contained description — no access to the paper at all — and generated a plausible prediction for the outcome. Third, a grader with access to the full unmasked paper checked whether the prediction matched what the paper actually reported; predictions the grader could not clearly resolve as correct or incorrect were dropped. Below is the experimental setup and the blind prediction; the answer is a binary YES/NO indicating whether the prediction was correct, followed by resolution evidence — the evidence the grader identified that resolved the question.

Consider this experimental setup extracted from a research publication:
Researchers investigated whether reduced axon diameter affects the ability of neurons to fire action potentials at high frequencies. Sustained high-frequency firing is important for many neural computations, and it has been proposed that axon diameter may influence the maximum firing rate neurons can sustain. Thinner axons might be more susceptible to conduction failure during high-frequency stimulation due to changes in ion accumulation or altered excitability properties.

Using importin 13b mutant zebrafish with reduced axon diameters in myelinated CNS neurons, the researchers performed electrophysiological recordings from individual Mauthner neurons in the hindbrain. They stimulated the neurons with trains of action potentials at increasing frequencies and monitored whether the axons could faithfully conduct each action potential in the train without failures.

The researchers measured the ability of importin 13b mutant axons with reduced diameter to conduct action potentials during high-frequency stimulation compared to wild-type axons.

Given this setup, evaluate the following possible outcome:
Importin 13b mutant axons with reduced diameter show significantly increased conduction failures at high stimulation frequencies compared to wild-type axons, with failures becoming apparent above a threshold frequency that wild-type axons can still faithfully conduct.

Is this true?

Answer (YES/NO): NO